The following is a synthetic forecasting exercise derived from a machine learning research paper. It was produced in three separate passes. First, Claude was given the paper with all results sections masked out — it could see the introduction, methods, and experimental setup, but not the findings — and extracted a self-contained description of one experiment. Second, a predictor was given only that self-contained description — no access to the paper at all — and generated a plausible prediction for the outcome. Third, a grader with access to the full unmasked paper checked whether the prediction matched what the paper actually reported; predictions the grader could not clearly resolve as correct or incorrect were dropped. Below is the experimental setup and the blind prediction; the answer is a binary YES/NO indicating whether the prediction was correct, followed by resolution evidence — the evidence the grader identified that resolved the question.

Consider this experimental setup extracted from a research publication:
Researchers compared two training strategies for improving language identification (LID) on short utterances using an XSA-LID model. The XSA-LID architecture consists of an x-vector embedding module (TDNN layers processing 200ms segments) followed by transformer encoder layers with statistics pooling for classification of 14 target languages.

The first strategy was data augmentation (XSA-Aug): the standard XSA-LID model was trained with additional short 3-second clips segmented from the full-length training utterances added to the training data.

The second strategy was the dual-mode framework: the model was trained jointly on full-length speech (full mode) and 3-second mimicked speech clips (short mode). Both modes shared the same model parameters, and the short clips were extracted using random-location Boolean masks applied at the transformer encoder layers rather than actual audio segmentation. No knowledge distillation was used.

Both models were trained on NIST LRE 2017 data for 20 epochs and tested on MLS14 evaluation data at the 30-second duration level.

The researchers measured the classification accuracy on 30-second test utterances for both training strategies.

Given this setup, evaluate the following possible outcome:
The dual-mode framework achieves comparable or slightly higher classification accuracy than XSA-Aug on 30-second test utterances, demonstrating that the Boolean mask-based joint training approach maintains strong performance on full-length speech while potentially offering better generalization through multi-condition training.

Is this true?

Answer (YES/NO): NO